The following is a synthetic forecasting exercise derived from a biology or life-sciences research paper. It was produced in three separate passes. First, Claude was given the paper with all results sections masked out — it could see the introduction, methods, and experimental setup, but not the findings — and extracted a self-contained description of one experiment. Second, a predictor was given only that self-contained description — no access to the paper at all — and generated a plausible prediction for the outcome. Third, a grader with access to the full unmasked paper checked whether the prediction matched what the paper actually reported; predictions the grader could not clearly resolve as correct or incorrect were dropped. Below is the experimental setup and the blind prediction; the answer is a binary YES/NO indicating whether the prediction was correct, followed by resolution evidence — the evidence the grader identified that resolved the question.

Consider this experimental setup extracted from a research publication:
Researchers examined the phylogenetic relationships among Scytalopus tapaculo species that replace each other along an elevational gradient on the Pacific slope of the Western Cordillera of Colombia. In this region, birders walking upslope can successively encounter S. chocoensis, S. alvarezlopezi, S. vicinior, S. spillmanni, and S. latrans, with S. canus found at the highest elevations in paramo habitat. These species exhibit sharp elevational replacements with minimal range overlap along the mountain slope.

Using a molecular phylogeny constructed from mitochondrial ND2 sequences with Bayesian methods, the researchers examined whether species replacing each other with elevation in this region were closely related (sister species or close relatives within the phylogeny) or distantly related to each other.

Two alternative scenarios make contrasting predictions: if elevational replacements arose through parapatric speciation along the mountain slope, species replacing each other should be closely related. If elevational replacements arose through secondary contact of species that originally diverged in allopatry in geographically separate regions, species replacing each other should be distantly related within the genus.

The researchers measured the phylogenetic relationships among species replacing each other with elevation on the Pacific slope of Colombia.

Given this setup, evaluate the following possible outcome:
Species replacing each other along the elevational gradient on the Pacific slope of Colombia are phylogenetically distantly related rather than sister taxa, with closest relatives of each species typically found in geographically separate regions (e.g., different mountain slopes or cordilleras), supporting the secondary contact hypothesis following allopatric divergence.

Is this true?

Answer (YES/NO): YES